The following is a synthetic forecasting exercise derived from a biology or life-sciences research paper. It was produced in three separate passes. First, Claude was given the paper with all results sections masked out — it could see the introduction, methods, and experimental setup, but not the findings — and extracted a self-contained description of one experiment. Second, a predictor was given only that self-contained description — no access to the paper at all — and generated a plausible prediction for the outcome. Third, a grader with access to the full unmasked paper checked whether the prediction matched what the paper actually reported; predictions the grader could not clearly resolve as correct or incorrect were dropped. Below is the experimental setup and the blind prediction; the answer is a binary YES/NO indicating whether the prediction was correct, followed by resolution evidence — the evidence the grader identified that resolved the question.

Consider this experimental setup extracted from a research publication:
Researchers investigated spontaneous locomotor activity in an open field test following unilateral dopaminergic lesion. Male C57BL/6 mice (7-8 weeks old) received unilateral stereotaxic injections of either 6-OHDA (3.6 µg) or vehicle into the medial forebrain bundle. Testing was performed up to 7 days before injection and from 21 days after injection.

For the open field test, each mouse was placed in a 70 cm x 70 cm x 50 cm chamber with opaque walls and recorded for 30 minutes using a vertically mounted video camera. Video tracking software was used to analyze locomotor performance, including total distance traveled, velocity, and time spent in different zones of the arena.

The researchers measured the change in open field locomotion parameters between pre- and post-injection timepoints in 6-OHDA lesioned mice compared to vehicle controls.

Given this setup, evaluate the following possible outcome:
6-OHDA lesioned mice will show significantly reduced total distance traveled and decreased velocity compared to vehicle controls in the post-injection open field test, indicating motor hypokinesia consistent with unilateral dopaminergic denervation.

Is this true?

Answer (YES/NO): YES